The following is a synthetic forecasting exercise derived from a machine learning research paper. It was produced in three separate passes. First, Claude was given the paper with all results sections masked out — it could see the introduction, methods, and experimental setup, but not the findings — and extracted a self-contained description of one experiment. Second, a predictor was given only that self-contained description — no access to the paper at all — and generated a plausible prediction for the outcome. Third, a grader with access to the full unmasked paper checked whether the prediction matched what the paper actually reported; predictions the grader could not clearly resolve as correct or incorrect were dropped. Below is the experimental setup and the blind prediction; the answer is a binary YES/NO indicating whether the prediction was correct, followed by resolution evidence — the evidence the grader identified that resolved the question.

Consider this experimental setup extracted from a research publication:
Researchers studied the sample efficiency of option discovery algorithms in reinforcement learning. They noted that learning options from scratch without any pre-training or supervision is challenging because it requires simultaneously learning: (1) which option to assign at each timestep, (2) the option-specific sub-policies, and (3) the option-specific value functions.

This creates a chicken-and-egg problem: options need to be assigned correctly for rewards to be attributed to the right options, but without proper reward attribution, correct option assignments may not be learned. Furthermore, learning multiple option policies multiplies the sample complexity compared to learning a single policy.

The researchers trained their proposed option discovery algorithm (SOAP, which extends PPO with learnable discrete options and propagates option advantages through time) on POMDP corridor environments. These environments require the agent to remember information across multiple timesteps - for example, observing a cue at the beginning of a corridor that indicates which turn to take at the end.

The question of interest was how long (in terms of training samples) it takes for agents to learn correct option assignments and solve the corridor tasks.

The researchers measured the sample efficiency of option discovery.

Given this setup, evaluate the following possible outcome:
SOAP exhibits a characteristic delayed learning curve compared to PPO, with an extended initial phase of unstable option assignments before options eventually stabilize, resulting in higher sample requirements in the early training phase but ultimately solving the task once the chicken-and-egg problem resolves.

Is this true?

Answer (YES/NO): NO